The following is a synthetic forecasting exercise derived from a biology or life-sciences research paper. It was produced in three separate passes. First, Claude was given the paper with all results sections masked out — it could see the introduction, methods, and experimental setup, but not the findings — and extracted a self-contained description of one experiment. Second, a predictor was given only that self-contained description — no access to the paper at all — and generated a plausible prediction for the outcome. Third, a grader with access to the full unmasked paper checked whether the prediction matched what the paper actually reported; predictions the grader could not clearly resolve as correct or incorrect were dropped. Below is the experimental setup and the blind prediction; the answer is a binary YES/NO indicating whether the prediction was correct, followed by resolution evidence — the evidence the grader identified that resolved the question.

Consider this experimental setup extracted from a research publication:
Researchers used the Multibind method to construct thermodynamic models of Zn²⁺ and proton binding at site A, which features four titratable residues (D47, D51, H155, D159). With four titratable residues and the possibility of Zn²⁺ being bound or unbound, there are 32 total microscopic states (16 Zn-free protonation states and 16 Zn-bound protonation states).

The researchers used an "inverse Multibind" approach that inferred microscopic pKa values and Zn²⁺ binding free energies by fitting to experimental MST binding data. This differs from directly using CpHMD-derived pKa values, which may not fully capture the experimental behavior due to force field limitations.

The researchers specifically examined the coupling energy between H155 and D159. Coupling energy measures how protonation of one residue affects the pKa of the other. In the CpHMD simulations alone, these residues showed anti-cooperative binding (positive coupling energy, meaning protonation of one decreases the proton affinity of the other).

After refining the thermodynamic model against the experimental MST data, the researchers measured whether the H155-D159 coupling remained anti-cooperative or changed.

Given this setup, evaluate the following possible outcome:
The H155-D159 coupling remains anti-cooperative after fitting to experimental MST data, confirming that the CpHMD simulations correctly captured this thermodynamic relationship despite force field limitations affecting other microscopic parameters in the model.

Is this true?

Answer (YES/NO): NO